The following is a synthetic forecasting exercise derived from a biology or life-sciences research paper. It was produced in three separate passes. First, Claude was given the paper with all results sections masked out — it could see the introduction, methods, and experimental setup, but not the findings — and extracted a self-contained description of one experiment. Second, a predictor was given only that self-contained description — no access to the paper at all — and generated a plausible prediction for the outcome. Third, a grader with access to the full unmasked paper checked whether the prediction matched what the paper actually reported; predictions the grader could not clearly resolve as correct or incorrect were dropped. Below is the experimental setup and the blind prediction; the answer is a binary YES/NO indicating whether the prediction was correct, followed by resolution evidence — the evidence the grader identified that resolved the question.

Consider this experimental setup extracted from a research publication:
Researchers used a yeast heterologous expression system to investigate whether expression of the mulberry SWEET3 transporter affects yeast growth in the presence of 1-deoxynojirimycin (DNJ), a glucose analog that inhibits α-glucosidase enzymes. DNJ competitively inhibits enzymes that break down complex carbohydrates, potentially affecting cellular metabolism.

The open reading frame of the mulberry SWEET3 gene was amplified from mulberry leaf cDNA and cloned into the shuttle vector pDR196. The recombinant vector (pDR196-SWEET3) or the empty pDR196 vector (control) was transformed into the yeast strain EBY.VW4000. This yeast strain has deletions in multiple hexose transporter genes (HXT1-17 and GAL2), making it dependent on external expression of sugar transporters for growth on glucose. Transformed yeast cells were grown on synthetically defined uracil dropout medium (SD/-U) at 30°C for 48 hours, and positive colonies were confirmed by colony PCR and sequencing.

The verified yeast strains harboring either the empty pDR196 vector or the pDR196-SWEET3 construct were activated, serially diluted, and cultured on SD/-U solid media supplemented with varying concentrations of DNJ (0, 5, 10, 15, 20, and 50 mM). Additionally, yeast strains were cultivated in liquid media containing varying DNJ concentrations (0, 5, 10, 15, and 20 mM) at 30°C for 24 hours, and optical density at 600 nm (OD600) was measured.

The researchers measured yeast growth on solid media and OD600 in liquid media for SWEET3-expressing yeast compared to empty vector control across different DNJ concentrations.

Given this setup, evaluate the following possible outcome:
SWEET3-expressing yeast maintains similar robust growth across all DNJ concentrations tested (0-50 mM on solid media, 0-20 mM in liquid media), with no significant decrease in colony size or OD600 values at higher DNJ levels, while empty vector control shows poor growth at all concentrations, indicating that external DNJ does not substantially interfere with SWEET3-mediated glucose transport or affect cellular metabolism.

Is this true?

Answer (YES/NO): NO